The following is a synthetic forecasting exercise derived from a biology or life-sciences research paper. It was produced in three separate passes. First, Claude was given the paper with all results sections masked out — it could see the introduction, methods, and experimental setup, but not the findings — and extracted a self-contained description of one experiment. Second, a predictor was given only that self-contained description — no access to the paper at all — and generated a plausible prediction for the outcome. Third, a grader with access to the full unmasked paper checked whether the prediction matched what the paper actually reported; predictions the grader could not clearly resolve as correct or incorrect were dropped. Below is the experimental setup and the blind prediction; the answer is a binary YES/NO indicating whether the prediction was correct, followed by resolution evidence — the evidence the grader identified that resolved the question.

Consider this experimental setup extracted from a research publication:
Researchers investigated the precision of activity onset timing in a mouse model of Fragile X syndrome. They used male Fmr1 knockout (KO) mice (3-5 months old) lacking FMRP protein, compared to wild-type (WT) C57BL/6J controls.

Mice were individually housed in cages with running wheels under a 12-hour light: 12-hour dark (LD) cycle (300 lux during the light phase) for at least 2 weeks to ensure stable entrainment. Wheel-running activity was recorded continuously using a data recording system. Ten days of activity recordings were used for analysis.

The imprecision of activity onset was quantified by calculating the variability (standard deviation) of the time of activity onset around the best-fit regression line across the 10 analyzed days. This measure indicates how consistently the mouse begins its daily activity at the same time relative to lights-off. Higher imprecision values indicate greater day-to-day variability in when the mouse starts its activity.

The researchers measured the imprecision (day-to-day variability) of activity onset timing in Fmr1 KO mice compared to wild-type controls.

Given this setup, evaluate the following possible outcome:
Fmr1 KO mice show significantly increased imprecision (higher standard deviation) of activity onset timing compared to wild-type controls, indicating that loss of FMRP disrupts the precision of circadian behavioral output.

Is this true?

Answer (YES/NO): YES